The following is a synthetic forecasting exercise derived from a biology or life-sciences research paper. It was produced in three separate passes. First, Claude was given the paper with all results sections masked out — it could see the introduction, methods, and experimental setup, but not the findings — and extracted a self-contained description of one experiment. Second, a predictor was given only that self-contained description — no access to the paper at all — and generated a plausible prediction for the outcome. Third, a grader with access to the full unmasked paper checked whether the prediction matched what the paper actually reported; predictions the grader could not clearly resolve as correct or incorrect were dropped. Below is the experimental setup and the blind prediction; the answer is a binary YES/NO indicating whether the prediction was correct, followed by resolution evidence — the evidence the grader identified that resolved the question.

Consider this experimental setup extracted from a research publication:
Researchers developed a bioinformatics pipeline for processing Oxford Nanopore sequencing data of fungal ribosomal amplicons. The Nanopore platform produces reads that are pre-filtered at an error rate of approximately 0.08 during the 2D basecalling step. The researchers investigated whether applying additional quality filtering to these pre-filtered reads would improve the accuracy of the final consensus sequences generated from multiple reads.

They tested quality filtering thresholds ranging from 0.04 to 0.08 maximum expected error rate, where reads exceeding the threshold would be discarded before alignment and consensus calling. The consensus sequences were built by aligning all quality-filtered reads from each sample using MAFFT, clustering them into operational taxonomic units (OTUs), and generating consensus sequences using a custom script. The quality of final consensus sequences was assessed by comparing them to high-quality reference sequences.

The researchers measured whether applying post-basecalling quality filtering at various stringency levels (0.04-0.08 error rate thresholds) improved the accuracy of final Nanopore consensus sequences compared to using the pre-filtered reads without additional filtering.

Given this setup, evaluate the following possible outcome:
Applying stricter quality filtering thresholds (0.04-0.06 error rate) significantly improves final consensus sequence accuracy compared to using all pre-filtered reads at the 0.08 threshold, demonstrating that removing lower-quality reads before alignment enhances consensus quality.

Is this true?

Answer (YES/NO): NO